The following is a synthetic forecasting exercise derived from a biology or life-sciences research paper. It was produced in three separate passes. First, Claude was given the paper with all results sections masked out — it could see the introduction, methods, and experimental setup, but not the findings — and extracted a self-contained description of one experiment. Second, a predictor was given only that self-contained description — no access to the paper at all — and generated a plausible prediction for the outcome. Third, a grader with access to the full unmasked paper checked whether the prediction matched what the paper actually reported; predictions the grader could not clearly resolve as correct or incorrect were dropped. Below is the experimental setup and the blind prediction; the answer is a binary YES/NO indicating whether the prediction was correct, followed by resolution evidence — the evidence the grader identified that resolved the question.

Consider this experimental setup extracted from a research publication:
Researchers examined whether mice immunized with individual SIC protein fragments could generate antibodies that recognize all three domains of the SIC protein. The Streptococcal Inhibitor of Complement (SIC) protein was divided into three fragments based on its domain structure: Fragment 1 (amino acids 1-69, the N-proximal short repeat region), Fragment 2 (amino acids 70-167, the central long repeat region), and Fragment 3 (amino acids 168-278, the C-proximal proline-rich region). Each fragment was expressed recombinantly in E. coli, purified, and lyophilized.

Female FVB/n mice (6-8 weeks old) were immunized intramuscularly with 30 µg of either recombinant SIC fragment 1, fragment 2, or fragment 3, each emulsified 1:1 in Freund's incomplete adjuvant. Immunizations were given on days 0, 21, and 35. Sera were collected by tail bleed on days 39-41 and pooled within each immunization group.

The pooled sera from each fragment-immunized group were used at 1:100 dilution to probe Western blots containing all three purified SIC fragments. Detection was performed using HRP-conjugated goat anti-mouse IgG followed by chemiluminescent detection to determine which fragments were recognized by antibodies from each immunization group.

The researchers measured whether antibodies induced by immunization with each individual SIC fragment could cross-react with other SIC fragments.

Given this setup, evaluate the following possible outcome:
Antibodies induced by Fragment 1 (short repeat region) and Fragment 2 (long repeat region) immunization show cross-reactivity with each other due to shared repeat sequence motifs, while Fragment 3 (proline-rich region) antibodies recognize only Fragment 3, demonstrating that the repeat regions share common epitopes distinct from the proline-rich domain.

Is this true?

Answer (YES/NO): NO